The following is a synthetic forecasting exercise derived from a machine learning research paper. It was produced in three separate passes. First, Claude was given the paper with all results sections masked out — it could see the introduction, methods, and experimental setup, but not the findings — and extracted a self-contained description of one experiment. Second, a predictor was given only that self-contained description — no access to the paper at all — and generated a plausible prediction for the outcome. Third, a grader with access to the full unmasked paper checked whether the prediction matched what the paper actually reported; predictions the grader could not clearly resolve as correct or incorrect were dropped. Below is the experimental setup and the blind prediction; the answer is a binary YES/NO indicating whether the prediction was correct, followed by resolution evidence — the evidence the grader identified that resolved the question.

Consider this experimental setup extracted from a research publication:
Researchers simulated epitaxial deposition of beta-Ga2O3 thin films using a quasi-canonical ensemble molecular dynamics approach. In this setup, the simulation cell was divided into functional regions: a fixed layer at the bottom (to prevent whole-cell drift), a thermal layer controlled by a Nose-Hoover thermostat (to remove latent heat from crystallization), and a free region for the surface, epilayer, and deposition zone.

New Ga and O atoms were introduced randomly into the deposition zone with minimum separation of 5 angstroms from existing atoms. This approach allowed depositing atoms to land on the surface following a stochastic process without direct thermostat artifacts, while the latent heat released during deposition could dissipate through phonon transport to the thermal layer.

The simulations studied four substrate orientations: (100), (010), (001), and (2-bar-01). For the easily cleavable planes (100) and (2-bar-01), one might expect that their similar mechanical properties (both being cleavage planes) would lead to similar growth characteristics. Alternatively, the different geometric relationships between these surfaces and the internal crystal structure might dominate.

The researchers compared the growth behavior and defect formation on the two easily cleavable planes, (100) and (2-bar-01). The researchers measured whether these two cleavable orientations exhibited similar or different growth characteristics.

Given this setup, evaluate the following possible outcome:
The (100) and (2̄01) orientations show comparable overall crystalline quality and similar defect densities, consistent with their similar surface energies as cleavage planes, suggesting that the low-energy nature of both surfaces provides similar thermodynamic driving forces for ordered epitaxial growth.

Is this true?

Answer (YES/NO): NO